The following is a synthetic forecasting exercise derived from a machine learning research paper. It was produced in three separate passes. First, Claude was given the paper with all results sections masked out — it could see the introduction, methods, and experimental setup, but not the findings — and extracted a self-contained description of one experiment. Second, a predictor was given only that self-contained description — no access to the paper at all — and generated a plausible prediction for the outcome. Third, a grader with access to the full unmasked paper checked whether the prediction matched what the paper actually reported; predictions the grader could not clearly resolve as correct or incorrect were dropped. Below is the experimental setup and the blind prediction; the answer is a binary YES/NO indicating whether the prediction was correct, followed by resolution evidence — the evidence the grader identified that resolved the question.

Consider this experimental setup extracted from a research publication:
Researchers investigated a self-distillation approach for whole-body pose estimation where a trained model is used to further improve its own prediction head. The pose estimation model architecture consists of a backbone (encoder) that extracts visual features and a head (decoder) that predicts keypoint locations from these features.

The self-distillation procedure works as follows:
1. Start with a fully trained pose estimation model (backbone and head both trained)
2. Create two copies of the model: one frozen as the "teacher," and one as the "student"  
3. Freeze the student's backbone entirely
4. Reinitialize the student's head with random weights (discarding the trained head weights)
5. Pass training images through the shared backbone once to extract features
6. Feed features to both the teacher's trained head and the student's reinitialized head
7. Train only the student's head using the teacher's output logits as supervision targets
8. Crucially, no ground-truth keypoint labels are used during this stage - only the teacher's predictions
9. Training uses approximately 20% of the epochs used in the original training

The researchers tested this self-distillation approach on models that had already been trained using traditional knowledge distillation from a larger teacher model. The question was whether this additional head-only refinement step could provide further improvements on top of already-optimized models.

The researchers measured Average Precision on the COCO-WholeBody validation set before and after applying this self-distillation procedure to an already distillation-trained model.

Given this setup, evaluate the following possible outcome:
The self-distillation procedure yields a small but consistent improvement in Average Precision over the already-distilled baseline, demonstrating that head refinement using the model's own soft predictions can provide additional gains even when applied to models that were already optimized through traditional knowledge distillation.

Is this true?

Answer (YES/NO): YES